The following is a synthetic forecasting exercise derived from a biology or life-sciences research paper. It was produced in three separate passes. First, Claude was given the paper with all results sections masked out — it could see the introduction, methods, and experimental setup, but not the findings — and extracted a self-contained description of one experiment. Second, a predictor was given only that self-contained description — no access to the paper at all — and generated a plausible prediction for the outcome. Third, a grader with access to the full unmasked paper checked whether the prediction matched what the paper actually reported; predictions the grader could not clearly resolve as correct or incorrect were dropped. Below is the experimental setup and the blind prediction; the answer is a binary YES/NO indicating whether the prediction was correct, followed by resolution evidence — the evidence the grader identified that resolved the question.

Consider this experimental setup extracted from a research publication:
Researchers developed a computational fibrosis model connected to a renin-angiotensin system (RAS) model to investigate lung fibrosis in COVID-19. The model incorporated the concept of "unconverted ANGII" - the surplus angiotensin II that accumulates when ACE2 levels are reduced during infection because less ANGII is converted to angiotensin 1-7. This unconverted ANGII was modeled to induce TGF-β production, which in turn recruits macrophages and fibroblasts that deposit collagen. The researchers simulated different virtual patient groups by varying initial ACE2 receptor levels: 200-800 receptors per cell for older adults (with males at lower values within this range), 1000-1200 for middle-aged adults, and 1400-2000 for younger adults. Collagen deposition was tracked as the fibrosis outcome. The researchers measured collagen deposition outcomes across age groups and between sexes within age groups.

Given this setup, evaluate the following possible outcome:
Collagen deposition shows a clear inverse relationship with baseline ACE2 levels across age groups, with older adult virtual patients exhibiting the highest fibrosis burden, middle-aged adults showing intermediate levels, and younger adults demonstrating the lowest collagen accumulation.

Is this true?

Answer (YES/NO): NO